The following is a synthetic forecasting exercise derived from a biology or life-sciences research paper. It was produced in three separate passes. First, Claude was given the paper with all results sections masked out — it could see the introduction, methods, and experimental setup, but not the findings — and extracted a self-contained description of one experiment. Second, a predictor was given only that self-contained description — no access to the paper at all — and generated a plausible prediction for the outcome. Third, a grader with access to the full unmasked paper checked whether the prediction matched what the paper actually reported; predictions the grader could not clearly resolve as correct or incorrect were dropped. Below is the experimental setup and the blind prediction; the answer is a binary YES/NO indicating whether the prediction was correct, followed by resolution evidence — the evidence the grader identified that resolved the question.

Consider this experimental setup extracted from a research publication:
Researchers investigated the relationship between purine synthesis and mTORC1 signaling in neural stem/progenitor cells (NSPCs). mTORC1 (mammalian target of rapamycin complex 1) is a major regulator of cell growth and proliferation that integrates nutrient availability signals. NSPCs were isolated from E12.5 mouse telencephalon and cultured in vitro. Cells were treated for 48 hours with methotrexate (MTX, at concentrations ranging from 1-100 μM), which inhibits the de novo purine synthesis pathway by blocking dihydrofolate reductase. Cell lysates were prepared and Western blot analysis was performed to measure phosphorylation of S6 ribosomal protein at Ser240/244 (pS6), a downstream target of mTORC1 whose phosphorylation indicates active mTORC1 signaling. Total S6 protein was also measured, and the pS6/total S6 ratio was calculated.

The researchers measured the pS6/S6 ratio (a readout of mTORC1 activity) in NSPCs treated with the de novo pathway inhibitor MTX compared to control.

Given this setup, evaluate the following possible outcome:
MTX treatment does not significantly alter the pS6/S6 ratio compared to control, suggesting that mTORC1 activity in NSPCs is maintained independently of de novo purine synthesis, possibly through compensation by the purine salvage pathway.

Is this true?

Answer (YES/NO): NO